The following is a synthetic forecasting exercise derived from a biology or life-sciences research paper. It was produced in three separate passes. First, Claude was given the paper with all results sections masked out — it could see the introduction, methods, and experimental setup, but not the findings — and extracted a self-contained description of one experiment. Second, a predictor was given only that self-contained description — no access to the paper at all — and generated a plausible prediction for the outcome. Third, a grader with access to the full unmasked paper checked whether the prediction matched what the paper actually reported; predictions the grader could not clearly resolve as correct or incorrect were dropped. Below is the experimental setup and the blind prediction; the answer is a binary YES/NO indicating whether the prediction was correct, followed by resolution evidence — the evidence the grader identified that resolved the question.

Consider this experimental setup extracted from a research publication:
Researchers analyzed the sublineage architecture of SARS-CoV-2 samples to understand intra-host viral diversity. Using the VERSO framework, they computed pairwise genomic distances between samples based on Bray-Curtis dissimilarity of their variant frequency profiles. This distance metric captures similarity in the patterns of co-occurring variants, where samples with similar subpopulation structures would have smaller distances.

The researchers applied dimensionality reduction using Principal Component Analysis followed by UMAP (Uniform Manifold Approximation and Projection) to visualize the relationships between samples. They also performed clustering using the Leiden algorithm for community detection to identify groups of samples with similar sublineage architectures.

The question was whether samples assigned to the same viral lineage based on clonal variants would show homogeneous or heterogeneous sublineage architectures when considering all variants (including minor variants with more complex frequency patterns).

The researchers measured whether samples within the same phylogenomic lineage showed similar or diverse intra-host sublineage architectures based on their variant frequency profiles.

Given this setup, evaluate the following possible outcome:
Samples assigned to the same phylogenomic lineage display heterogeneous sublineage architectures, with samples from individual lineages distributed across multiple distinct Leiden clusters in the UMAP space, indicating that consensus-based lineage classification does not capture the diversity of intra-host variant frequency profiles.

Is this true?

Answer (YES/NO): YES